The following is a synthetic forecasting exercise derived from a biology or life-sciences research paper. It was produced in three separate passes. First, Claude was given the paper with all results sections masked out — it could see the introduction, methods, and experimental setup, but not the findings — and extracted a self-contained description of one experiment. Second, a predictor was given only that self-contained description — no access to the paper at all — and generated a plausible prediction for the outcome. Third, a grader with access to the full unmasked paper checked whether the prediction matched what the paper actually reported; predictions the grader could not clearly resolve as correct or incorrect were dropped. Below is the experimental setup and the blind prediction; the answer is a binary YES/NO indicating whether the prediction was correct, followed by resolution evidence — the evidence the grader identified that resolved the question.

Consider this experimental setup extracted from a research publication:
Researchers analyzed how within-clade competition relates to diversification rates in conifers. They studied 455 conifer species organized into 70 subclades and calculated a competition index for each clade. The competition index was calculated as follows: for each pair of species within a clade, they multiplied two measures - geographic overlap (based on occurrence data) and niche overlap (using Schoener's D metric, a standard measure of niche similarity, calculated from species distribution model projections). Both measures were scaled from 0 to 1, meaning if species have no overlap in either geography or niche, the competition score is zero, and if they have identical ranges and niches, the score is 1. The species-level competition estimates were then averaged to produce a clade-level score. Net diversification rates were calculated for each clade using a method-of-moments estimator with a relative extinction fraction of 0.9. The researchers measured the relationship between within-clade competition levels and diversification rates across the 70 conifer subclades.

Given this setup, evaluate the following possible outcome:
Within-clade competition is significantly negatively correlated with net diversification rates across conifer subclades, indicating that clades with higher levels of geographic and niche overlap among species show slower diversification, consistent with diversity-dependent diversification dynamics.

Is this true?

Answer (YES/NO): YES